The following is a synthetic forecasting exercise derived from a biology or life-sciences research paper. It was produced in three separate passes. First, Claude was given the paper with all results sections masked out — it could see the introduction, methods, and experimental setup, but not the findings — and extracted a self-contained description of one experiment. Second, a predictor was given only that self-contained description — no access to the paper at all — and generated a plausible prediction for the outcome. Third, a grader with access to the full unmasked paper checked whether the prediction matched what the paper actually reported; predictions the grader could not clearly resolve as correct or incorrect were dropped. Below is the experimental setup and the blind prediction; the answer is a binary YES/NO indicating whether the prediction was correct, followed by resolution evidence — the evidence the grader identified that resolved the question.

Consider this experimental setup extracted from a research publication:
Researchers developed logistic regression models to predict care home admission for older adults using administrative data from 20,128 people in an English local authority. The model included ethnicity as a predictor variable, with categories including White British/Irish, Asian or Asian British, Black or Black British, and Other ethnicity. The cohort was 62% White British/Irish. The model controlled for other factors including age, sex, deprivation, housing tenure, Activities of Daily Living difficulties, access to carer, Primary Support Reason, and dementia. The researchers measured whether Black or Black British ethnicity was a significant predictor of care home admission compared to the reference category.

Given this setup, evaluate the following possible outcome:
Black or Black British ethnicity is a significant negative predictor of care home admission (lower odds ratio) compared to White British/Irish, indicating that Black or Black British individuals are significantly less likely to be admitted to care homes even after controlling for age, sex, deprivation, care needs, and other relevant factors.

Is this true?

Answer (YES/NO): YES